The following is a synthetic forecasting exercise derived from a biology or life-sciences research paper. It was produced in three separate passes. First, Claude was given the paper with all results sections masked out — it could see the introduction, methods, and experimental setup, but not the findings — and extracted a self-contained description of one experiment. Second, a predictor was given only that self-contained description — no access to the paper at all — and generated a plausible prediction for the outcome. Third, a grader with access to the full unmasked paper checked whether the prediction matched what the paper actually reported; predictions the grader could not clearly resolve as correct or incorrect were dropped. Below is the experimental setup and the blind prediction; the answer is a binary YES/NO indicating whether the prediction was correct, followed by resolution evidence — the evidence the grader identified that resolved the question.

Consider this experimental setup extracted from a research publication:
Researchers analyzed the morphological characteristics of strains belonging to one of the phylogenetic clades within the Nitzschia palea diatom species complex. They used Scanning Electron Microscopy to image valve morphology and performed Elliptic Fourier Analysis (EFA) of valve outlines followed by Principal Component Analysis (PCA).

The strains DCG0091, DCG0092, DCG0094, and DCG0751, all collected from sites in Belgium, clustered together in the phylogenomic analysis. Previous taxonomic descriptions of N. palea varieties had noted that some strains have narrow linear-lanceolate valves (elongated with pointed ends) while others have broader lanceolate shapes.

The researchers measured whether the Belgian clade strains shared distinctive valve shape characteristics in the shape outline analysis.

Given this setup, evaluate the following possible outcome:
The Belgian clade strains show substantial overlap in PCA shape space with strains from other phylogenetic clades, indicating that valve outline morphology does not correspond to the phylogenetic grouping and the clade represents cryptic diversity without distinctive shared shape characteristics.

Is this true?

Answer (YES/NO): NO